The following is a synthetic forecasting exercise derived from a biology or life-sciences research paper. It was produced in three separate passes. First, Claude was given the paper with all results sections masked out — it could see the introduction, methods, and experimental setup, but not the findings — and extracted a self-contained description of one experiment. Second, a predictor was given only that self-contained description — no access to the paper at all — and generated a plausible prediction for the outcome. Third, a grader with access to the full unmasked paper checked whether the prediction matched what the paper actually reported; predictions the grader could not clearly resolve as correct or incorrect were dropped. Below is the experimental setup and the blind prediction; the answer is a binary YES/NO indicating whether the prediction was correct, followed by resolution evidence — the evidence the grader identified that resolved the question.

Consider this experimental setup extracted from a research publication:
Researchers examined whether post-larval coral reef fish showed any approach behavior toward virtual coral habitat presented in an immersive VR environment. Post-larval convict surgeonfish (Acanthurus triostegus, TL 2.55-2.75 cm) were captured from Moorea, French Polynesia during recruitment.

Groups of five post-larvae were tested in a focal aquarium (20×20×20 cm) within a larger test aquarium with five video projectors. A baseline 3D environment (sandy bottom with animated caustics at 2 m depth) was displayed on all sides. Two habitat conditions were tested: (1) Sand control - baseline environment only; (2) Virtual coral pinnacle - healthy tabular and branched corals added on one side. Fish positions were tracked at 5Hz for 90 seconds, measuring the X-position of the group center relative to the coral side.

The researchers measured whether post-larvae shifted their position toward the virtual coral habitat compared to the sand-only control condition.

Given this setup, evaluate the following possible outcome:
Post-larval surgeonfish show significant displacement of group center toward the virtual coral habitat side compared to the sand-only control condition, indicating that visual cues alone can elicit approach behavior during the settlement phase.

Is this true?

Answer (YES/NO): NO